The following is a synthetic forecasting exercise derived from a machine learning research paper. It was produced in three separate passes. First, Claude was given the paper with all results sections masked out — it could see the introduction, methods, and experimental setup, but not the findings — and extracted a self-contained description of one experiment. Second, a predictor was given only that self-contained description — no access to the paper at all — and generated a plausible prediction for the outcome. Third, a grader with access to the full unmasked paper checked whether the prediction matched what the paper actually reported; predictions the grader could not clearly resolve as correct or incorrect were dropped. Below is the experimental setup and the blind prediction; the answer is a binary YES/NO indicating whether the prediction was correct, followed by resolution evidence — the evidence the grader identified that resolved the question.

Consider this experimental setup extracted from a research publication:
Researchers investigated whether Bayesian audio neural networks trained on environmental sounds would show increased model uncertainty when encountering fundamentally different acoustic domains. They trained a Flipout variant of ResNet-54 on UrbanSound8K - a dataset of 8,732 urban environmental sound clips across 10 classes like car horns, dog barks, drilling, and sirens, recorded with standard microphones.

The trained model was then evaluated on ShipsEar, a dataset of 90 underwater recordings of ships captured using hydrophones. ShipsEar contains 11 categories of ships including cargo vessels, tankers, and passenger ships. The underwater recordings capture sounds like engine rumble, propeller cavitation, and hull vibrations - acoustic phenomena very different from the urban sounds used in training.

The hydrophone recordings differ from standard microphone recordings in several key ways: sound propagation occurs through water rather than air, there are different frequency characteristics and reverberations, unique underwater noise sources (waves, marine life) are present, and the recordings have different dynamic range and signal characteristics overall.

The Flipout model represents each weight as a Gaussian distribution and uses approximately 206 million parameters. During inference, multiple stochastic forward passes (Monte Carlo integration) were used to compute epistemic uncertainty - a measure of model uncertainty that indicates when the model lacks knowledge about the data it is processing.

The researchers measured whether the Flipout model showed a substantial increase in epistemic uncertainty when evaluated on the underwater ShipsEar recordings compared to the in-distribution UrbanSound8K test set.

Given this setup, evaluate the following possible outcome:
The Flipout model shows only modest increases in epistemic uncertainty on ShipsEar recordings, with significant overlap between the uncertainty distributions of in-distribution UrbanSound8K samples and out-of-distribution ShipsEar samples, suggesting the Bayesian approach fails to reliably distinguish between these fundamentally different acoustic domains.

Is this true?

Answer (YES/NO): NO